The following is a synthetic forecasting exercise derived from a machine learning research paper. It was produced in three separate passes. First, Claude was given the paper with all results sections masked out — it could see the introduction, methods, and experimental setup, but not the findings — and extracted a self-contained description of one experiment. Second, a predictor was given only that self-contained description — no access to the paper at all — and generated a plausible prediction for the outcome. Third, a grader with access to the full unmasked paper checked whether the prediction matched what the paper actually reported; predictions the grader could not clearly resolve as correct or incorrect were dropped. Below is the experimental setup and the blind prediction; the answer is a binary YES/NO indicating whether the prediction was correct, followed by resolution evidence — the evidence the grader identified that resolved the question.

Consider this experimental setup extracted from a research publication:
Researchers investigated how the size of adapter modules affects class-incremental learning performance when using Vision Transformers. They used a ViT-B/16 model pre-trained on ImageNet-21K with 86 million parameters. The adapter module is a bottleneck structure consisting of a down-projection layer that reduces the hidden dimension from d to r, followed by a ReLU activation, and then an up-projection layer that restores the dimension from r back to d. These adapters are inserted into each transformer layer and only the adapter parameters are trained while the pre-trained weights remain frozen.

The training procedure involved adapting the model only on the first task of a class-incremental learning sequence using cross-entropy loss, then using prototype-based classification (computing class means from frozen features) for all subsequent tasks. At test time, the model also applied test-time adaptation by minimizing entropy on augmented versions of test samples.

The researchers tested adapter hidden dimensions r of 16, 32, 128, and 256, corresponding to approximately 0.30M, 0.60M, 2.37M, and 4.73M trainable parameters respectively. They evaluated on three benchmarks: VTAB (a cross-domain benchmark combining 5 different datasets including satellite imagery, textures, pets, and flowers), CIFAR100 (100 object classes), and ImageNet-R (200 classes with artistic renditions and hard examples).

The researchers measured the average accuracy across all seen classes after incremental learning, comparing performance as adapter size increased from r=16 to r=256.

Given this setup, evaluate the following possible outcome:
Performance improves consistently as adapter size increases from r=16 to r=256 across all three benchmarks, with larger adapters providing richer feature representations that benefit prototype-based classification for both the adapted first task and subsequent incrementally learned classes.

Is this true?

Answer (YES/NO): NO